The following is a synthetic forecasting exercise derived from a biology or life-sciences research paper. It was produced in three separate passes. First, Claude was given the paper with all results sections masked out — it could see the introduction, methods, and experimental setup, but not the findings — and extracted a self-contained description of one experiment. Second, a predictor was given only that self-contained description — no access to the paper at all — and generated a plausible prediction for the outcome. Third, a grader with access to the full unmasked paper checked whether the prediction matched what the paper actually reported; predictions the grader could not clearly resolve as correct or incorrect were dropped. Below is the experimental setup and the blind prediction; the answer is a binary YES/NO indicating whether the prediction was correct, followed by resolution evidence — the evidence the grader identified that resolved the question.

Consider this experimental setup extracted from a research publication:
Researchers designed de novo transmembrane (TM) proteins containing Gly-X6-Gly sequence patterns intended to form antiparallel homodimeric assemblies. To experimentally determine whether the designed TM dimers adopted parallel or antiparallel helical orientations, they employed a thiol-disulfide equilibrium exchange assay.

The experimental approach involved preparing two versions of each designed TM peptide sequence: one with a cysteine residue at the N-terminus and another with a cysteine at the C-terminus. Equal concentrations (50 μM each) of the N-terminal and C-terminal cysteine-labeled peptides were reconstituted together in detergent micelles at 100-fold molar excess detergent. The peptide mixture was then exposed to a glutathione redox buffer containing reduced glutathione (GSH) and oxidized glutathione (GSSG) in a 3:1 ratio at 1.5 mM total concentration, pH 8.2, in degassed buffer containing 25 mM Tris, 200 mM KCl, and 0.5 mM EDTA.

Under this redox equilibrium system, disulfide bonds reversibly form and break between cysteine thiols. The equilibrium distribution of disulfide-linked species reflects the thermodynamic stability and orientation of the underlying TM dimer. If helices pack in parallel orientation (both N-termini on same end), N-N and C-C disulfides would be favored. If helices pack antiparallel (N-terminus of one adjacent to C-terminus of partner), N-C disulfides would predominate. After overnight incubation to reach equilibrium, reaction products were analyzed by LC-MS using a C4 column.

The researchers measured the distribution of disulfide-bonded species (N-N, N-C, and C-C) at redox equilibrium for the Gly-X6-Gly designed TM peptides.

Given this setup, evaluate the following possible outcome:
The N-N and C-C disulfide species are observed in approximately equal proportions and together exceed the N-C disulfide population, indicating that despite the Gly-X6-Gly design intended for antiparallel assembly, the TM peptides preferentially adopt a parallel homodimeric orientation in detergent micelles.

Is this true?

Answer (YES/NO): NO